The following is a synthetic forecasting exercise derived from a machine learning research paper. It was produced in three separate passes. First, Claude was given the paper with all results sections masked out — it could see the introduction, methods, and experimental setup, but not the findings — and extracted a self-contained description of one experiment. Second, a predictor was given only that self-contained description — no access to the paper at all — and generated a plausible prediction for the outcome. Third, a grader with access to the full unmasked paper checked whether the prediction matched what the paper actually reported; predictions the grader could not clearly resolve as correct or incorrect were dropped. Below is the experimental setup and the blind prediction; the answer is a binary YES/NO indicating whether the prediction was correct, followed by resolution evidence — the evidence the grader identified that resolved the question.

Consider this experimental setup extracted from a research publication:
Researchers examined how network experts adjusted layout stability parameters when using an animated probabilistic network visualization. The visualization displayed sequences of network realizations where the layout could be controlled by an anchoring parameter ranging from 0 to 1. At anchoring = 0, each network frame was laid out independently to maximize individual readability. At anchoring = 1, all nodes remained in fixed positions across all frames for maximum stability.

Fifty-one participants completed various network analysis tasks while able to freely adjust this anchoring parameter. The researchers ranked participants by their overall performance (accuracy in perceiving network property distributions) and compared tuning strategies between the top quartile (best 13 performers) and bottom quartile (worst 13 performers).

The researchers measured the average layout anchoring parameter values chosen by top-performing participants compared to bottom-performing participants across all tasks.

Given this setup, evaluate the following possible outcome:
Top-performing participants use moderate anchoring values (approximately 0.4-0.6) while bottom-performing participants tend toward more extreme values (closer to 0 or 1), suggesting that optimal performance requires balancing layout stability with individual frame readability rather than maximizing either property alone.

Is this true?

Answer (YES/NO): NO